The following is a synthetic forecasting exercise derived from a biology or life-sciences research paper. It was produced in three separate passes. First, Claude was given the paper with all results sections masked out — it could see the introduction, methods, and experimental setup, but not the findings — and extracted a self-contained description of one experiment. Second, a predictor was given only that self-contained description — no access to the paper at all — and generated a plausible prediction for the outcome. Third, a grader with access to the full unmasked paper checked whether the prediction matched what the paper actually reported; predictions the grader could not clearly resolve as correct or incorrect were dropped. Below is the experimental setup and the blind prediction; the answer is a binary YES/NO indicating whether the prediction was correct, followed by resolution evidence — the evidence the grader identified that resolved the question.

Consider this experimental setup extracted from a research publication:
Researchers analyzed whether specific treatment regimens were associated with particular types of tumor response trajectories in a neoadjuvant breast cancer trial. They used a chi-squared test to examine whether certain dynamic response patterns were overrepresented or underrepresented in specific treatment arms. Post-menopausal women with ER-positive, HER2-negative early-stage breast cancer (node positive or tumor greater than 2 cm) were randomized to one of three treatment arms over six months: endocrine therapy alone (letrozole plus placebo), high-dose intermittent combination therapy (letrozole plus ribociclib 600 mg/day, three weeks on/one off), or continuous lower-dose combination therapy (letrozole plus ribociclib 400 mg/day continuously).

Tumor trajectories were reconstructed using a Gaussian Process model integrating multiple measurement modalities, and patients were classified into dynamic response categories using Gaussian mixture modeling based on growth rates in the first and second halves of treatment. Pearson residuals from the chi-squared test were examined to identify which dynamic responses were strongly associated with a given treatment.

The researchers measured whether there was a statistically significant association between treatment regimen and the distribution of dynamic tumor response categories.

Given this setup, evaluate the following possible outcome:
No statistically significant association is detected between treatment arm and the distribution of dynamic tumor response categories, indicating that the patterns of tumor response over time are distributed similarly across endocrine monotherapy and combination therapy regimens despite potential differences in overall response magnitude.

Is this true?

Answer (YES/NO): NO